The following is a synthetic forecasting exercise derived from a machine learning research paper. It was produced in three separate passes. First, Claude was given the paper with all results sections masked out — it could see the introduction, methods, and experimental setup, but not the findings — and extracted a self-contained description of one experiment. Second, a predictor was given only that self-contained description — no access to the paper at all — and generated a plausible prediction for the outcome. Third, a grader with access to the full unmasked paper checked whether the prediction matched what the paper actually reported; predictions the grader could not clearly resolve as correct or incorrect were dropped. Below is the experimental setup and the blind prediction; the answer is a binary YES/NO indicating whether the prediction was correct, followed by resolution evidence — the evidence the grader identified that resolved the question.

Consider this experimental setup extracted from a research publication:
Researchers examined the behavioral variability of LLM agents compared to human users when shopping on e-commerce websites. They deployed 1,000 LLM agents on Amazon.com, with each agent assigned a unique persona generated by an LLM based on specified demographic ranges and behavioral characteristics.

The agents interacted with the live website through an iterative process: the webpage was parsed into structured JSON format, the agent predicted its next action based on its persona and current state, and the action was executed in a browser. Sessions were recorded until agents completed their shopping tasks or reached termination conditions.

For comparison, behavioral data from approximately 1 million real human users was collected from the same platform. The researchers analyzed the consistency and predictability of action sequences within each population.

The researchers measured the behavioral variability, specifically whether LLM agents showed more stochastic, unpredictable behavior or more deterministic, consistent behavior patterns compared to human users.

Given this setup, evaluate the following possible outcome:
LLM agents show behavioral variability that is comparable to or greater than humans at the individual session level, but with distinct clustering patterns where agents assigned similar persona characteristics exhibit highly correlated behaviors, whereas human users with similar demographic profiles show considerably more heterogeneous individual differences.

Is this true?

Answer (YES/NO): NO